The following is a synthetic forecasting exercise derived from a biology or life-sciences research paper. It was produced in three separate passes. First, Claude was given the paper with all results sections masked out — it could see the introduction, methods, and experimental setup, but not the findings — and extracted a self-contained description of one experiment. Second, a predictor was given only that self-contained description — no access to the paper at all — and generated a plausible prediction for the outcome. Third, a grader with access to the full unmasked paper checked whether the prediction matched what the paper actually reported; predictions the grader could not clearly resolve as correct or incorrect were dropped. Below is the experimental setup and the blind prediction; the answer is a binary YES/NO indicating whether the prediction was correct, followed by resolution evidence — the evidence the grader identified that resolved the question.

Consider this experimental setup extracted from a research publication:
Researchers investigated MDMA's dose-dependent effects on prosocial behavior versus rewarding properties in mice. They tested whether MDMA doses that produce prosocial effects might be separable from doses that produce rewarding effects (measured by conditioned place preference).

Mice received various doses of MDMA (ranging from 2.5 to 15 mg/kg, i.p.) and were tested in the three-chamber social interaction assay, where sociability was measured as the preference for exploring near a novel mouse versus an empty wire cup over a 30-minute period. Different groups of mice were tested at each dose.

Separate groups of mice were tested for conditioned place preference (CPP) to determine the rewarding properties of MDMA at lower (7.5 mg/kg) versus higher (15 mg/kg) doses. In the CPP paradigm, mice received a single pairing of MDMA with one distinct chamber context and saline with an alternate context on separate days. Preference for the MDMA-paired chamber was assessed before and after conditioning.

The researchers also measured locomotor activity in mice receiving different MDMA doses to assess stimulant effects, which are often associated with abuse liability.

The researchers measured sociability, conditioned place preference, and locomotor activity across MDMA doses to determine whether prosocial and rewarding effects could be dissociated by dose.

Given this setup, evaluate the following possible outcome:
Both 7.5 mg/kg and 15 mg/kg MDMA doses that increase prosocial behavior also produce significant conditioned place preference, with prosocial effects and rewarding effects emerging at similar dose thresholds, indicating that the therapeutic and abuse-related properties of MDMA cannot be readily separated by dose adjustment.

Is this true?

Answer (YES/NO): NO